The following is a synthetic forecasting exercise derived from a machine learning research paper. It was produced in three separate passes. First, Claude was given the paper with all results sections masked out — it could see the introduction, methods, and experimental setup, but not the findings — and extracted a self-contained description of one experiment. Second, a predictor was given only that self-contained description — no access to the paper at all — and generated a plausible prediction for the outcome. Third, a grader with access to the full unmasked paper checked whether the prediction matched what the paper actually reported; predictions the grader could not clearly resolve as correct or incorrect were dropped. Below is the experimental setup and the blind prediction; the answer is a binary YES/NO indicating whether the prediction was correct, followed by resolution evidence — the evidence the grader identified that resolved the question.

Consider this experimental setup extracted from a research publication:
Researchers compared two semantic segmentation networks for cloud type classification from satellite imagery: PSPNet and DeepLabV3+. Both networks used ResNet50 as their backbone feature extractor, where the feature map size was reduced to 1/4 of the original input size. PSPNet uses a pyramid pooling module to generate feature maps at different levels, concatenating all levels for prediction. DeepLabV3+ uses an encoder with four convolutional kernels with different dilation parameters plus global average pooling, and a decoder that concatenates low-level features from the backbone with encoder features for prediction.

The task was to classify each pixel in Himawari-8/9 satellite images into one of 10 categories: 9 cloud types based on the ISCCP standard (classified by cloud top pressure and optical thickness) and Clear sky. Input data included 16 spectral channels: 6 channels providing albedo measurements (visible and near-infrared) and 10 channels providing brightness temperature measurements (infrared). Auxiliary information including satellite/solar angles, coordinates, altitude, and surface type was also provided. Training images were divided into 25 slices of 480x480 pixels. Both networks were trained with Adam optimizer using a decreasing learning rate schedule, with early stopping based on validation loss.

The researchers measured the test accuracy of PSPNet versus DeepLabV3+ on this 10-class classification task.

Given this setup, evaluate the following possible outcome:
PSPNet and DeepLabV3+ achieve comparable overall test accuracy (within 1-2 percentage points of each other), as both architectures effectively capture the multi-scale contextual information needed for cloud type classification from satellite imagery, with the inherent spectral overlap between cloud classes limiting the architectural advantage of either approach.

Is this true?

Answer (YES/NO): NO